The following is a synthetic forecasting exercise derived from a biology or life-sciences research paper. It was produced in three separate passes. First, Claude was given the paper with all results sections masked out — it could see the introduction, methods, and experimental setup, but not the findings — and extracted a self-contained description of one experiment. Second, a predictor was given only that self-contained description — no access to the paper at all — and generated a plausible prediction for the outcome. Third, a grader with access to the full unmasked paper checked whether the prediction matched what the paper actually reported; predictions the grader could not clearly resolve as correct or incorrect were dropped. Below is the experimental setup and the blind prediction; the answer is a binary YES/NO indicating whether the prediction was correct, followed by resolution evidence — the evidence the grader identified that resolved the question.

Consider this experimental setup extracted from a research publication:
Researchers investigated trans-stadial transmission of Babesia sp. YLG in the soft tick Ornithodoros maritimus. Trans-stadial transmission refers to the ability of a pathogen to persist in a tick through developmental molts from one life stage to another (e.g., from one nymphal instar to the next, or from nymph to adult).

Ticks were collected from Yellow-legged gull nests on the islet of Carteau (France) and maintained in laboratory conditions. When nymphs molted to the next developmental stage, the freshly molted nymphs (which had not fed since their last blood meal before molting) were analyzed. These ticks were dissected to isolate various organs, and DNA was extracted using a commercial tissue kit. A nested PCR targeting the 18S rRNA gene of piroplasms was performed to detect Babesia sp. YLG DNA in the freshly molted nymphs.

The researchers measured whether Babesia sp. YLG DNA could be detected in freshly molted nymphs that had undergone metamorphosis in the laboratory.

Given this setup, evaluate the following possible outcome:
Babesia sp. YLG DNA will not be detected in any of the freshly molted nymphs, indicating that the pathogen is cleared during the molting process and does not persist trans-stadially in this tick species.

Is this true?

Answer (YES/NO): YES